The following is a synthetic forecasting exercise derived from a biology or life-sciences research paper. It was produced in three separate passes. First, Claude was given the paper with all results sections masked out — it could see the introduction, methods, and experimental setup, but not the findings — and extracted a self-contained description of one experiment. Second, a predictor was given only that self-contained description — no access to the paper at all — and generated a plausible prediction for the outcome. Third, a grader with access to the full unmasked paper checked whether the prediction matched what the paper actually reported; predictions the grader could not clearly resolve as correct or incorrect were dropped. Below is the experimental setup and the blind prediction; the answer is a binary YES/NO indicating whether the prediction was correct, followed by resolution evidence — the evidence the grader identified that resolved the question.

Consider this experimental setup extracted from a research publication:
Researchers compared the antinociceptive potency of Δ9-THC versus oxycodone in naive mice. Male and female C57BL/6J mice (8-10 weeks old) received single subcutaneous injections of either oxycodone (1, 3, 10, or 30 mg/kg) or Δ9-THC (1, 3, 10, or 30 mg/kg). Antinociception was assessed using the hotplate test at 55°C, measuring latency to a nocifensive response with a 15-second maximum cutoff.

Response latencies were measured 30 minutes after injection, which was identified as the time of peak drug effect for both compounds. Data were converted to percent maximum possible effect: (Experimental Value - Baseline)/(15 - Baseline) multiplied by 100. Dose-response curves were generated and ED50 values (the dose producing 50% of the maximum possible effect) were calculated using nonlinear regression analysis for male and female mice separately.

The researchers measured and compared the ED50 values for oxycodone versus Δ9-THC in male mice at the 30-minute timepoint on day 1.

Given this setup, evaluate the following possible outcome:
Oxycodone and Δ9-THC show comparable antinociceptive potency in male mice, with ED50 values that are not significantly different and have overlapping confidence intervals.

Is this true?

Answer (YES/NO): NO